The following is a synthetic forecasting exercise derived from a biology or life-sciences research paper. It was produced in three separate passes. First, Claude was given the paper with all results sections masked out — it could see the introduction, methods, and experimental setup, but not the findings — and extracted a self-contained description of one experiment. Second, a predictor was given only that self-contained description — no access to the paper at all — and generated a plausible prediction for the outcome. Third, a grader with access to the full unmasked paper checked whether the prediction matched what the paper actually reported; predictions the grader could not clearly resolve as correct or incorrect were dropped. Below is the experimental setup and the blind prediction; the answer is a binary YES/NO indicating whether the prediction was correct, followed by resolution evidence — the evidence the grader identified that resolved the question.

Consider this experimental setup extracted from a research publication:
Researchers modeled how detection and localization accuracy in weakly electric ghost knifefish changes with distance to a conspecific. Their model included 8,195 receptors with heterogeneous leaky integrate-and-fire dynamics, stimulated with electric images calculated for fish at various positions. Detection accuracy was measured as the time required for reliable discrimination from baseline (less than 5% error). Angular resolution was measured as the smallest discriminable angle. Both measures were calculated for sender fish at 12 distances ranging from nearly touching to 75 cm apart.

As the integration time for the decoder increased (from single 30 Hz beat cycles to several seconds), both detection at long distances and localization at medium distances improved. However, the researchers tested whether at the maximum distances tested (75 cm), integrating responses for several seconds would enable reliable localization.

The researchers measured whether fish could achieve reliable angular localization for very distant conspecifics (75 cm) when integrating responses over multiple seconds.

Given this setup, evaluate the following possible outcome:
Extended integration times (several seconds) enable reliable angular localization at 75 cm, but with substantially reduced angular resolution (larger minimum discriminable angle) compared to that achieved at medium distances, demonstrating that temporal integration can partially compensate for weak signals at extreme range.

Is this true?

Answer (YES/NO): NO